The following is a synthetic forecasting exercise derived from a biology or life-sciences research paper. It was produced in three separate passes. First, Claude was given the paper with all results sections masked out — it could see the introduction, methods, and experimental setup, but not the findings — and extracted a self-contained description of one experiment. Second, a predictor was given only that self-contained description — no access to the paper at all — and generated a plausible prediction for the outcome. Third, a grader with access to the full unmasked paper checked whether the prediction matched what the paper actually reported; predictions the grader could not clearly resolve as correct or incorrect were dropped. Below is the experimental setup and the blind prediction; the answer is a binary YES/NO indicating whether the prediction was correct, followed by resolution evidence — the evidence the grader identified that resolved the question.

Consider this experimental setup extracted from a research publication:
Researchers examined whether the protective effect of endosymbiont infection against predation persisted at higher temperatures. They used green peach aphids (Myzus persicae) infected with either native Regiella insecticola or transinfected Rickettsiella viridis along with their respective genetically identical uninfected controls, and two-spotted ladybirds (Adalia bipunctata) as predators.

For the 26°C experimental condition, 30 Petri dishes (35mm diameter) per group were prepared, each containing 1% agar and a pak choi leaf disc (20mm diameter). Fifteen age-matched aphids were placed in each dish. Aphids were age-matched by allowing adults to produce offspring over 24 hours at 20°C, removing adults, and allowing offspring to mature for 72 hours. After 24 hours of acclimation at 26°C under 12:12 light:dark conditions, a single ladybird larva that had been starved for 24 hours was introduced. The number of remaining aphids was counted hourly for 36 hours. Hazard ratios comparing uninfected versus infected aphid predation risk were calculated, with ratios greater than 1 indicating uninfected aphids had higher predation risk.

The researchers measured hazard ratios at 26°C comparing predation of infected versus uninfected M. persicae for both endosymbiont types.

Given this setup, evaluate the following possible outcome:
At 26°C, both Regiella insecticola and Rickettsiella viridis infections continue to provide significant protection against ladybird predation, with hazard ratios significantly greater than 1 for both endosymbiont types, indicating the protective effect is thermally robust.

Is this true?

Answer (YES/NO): NO